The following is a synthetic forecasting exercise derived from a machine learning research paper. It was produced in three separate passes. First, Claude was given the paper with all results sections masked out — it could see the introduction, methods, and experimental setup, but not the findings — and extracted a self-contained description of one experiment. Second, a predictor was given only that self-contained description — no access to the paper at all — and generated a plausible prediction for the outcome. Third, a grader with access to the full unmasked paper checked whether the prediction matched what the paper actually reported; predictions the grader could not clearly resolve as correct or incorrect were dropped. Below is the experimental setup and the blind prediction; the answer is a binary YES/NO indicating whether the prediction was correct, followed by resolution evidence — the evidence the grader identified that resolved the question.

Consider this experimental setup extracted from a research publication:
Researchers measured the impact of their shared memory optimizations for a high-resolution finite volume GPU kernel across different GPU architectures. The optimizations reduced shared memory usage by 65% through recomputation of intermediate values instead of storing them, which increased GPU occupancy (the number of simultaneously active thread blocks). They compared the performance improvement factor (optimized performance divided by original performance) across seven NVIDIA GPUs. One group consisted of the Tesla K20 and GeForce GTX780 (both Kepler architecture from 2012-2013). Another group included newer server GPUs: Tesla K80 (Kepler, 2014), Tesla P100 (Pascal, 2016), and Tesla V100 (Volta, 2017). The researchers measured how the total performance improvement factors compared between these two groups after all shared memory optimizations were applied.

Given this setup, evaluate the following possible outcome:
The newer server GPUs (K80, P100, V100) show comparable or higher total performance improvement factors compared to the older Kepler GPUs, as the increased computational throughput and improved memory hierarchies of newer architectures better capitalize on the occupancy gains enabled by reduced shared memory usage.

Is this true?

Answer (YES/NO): NO